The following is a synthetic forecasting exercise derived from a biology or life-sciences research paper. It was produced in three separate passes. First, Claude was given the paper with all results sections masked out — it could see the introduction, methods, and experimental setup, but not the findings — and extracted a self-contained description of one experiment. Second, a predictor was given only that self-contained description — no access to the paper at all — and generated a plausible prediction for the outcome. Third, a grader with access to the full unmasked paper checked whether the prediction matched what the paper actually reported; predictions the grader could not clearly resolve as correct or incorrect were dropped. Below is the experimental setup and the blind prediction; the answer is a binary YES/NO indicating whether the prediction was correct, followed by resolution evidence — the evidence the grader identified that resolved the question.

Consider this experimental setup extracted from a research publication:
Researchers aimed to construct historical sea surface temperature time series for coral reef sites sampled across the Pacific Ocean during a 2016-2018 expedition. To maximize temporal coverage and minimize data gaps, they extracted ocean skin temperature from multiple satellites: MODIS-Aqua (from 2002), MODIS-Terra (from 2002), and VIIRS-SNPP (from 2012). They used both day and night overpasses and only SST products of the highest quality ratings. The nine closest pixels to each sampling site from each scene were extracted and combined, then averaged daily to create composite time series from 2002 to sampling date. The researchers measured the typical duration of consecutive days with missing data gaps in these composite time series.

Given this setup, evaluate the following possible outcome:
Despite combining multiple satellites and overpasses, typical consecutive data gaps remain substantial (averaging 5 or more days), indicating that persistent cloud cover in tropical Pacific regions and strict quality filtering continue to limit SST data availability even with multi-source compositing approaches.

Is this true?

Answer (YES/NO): NO